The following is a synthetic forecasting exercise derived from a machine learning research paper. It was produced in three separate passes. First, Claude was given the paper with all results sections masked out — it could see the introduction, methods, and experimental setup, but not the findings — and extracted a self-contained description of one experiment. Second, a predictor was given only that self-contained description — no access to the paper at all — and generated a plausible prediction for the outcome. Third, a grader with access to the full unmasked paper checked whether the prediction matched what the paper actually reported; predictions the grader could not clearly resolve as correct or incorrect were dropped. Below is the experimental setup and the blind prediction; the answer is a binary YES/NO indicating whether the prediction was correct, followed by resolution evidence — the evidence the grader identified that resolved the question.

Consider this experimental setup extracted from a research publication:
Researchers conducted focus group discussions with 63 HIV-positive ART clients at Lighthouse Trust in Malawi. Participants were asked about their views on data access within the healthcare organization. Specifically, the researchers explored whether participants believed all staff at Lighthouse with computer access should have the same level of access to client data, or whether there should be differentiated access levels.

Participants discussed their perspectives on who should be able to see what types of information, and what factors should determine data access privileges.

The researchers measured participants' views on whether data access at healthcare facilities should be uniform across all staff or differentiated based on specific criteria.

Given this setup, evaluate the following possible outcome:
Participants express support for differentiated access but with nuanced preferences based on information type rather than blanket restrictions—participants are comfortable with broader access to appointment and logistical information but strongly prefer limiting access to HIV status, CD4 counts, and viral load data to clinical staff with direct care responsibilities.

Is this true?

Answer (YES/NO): NO